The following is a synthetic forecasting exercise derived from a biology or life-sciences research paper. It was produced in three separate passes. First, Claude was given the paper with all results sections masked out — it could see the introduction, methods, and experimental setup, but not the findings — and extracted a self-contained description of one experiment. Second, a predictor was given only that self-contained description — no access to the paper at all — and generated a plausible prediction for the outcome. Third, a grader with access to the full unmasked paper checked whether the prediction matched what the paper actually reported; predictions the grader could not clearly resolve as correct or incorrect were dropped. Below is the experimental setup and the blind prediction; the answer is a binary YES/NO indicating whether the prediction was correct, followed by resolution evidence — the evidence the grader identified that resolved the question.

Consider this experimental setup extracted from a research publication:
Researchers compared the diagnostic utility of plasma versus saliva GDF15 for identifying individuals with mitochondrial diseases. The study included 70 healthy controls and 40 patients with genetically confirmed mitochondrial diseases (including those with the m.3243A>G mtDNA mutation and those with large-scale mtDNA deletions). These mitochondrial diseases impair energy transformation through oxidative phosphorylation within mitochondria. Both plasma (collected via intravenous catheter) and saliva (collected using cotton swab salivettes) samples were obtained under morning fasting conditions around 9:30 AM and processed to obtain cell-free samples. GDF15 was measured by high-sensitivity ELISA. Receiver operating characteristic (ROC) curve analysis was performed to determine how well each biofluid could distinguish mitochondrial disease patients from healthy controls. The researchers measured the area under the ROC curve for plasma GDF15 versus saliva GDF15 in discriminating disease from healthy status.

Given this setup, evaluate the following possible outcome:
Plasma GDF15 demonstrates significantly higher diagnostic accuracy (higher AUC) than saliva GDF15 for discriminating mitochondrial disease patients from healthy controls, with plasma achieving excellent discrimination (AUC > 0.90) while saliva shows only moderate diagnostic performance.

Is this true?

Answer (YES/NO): NO